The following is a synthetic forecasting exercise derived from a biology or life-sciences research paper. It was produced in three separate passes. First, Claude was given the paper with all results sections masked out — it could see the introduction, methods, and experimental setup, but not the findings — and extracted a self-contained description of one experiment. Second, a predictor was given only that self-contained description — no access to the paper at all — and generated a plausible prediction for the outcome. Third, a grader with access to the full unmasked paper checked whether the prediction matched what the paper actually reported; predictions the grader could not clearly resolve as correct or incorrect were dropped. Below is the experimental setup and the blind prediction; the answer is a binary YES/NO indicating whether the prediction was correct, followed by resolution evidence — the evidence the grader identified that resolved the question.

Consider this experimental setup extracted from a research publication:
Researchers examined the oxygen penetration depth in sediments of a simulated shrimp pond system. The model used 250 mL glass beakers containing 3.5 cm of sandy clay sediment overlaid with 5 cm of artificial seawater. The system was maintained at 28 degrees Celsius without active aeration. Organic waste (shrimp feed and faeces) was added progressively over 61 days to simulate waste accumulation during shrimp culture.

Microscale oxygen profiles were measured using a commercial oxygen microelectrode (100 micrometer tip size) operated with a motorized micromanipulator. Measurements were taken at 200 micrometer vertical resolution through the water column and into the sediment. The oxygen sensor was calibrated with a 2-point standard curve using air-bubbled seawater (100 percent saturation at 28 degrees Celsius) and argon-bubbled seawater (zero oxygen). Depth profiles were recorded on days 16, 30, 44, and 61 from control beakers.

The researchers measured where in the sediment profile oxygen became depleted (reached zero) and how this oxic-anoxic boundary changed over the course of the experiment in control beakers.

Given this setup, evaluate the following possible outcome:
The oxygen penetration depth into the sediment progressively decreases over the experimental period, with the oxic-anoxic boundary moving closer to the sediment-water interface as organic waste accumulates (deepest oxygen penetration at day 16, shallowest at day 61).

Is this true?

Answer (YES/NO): NO